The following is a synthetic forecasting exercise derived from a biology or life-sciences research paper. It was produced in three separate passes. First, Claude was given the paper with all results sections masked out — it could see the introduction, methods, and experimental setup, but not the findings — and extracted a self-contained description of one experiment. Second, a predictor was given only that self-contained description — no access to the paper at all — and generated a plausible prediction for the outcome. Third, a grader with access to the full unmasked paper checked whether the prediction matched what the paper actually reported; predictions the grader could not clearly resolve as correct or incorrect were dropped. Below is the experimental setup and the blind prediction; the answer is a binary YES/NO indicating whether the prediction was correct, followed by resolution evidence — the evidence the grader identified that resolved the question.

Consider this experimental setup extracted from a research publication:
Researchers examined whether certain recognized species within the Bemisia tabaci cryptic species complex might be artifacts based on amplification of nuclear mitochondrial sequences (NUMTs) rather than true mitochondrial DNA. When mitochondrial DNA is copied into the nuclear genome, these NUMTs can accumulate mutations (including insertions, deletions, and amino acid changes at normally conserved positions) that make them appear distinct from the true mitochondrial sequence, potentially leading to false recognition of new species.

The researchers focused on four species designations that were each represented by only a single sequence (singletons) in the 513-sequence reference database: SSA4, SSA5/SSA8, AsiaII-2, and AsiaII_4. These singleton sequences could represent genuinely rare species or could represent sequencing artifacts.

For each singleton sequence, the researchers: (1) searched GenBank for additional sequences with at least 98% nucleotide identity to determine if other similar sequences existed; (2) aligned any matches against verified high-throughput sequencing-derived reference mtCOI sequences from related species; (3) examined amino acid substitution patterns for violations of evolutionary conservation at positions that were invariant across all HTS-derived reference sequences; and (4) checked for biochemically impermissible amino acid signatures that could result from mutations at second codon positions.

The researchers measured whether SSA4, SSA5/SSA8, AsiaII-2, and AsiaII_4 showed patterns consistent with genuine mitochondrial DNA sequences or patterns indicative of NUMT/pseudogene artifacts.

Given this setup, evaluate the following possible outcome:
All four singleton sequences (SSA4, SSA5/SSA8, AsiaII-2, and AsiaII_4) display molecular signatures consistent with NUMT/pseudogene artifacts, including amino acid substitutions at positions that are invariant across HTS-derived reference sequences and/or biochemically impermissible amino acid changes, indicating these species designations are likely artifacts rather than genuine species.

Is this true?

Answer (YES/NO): YES